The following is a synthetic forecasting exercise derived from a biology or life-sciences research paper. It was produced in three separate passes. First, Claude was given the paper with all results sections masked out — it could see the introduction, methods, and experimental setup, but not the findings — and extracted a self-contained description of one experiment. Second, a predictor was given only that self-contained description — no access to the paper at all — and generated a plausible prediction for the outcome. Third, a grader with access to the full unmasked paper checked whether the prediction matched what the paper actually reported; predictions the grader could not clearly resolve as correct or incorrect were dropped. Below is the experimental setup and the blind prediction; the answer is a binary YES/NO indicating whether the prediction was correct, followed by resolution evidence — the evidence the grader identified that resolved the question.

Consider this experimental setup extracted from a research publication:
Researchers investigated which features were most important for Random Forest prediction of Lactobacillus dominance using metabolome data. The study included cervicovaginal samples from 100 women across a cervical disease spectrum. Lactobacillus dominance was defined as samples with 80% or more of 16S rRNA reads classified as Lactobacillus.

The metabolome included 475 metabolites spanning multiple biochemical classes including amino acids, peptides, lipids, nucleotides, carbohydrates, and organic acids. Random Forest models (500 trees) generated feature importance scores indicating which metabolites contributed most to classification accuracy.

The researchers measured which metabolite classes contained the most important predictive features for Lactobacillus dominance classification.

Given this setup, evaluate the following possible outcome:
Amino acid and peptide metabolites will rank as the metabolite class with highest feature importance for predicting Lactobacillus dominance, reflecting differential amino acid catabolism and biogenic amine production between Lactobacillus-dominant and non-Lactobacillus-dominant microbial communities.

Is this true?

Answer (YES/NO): YES